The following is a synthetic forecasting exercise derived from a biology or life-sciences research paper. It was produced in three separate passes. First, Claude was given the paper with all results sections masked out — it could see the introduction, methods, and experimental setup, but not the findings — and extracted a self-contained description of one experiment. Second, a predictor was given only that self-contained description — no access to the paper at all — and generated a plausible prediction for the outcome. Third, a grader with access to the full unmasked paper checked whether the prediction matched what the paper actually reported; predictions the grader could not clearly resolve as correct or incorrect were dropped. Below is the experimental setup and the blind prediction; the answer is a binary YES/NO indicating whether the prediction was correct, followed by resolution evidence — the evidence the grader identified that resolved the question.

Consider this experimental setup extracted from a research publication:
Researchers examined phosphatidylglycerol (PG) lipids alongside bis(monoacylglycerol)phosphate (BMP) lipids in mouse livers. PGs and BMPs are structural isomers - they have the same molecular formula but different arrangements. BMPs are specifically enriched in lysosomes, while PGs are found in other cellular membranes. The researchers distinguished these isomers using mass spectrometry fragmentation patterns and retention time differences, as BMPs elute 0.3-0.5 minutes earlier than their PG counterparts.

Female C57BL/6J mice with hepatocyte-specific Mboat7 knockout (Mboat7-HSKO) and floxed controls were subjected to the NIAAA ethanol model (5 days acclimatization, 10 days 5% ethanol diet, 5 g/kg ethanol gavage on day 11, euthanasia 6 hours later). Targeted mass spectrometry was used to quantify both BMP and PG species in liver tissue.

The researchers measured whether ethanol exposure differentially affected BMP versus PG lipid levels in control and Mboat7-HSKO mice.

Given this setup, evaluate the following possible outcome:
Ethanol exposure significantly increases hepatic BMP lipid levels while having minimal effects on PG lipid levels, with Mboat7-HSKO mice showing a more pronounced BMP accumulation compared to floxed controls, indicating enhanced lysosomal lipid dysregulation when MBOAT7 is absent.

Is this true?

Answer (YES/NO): NO